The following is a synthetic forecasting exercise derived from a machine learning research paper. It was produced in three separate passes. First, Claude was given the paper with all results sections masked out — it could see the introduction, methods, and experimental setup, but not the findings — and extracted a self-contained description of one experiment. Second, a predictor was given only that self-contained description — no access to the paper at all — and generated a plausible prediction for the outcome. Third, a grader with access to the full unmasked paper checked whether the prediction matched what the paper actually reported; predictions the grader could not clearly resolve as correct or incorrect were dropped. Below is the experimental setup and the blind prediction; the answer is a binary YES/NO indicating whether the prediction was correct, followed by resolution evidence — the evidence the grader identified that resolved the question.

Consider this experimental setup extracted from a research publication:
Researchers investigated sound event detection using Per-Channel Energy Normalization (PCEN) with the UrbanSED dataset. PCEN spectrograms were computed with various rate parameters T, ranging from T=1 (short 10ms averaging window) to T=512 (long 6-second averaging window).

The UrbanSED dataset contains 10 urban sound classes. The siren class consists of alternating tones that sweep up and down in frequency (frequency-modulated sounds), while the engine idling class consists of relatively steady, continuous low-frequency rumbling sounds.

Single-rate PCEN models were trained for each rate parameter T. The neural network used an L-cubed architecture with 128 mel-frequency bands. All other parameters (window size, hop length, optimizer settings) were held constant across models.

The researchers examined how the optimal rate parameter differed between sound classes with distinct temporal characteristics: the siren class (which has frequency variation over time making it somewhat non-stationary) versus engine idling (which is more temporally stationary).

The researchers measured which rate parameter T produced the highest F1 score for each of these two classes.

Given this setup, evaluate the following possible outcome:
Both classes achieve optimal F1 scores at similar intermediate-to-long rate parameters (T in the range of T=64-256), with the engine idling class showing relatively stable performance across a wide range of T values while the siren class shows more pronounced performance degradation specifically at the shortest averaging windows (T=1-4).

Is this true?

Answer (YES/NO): NO